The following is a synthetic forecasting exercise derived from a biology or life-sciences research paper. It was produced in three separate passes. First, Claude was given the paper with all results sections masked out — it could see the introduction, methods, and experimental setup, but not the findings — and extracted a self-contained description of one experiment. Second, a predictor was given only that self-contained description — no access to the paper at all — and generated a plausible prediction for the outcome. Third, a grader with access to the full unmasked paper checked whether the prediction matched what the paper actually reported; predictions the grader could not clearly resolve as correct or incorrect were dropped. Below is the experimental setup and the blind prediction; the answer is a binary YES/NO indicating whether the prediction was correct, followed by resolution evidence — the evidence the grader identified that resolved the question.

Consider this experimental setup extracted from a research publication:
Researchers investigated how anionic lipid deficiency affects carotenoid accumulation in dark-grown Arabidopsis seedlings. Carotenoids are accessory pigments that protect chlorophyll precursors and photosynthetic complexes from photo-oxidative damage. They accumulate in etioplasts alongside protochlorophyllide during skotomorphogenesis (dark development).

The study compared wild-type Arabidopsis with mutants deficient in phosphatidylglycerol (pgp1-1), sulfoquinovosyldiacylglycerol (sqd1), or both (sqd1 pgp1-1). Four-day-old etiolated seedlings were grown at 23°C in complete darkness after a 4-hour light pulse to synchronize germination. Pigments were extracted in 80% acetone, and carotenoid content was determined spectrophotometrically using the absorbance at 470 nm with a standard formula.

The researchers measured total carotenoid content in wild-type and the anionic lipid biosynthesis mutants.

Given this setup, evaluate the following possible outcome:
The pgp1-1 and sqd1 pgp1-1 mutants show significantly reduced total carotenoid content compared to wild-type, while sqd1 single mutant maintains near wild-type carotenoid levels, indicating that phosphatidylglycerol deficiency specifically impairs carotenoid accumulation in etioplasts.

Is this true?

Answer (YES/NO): NO